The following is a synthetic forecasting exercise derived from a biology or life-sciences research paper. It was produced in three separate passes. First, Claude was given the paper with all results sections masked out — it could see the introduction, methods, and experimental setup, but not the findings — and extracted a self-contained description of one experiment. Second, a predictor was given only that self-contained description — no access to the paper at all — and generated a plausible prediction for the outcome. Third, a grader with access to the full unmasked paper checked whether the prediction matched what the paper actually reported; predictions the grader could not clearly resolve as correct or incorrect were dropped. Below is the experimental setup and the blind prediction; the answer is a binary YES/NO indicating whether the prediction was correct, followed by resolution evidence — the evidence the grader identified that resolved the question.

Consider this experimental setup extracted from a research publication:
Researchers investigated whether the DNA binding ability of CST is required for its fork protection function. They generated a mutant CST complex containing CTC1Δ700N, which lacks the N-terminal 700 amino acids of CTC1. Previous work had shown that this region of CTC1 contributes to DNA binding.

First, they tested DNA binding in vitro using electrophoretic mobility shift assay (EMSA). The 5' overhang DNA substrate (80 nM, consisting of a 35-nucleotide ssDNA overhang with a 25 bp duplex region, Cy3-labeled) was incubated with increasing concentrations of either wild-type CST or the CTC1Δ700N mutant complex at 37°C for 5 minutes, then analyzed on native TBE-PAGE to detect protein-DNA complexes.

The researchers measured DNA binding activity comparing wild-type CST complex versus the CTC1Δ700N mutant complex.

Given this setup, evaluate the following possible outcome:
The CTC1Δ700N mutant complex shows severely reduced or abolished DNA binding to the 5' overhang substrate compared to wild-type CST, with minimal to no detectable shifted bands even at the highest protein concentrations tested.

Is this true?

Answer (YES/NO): YES